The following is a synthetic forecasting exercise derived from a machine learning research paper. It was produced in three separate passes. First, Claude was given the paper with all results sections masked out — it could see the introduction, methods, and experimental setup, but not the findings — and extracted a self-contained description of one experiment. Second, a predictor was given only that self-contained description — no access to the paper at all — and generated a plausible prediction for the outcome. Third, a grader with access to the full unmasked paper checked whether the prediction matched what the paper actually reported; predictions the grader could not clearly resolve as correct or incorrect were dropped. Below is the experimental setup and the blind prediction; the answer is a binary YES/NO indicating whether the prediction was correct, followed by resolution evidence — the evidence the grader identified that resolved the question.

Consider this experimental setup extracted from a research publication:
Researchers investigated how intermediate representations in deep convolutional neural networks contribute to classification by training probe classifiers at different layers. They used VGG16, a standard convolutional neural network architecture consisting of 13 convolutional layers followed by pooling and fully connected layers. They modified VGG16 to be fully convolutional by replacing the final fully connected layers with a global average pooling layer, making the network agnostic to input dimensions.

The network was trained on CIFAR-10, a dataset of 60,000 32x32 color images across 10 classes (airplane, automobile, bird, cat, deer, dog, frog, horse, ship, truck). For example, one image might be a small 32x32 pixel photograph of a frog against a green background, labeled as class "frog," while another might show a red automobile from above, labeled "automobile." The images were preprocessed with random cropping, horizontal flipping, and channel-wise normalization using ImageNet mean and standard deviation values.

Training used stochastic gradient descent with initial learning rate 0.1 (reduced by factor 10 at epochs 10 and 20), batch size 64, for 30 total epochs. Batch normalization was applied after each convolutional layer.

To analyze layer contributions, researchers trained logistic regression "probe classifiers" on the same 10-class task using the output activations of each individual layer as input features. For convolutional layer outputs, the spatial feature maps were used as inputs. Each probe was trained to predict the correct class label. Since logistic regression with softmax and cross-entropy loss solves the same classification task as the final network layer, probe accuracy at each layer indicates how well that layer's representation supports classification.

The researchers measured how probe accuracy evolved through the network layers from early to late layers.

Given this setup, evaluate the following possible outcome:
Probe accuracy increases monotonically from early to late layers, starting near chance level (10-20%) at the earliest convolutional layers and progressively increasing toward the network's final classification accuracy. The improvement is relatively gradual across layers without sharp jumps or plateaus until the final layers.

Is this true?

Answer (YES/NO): NO